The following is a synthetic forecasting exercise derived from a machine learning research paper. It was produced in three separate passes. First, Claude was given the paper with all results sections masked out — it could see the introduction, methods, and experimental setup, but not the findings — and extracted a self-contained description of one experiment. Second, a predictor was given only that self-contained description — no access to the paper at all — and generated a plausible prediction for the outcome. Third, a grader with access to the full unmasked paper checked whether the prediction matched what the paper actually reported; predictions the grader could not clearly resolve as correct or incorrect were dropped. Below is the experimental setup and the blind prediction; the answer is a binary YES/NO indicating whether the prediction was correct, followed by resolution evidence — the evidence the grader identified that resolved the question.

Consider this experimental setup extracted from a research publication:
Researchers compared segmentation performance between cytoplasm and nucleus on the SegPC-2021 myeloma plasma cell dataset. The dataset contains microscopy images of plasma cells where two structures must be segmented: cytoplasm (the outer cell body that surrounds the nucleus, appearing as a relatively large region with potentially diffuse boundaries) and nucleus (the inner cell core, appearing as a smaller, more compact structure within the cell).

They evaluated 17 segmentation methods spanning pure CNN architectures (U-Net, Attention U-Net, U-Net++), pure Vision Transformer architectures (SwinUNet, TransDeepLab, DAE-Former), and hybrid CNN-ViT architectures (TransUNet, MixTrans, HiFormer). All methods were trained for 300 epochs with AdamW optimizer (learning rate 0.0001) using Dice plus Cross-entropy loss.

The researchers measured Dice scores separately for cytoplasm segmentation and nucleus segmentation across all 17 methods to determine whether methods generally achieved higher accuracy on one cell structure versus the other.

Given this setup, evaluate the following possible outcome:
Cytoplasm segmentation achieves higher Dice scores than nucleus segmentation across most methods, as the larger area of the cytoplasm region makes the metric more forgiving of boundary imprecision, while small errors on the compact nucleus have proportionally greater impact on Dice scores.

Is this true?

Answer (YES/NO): NO